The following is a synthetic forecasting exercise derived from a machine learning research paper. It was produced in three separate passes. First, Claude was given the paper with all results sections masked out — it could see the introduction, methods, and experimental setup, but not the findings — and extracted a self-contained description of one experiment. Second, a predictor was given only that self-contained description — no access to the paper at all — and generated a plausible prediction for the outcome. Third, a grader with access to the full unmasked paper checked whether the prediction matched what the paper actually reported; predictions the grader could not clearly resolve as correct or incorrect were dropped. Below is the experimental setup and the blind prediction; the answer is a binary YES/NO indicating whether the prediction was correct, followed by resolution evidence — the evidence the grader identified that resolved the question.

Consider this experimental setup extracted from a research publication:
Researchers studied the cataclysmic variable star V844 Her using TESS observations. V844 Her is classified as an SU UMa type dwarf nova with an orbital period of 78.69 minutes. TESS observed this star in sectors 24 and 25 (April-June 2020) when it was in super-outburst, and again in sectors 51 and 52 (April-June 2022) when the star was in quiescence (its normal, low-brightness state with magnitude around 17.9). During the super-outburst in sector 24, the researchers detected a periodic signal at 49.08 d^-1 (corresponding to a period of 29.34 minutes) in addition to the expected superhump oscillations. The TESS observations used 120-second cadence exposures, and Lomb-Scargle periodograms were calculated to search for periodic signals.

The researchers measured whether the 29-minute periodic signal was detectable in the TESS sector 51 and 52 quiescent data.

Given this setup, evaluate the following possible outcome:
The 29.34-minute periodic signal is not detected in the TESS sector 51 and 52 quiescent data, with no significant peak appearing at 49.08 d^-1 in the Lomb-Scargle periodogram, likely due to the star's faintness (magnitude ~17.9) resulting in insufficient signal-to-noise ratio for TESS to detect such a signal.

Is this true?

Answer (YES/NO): YES